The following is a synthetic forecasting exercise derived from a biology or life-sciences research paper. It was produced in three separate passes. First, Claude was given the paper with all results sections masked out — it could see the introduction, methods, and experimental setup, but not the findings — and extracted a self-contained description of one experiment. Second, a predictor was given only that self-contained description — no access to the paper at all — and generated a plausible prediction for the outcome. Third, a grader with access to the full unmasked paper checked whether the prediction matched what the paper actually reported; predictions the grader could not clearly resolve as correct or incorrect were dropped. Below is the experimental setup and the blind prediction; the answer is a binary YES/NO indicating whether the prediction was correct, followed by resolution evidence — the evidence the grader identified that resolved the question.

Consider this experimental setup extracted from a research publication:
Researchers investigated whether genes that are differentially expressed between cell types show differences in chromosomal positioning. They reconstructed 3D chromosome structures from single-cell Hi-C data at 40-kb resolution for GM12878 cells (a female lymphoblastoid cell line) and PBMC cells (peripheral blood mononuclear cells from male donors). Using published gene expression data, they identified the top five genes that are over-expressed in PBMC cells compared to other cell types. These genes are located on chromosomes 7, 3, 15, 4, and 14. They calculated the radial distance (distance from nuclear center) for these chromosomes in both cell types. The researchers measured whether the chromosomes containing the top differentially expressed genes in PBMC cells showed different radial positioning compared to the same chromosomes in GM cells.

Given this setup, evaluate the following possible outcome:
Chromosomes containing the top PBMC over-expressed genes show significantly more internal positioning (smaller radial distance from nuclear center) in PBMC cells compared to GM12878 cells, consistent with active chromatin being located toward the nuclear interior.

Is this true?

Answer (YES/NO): YES